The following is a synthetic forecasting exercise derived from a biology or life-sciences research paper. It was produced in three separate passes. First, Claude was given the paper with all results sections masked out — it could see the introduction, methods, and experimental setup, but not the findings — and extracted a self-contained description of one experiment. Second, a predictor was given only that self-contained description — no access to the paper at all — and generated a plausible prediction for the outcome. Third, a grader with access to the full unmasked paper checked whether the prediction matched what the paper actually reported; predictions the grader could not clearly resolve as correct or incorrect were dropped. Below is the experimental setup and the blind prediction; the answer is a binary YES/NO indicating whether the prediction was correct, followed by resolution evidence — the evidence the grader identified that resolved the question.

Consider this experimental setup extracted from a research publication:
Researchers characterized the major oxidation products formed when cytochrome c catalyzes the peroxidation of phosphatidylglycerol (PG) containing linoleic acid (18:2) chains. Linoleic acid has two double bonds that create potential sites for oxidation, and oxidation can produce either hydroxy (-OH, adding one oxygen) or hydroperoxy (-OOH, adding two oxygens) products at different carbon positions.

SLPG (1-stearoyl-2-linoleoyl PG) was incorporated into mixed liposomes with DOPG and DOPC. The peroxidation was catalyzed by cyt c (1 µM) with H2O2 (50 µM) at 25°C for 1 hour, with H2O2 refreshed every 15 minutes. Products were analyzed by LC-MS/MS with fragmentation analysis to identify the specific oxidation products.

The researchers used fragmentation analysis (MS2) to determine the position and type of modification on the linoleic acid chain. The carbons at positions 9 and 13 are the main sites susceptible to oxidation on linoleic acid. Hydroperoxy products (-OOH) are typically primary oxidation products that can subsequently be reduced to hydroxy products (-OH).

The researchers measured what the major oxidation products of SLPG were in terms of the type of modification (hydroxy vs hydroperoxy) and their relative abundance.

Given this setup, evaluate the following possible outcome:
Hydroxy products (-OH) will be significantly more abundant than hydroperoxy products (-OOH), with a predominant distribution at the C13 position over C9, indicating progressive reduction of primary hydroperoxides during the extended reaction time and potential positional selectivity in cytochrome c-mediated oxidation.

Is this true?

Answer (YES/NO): NO